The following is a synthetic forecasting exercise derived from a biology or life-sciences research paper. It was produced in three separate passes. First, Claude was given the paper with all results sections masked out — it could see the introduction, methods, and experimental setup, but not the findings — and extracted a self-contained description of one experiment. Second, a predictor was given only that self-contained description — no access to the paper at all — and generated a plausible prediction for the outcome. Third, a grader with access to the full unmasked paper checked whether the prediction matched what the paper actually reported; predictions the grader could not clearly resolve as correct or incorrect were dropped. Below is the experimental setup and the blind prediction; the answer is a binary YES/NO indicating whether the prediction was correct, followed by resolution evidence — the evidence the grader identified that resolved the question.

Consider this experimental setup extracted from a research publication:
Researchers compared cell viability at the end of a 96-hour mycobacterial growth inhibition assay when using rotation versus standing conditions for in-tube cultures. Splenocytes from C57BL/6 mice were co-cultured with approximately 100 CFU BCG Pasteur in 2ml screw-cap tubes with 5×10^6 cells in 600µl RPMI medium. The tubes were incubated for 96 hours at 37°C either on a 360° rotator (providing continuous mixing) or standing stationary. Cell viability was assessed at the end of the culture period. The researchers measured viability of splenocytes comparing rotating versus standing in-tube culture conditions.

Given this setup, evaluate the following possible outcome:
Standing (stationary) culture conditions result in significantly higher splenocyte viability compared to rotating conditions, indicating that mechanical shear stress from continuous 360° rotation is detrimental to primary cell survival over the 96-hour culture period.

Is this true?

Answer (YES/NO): NO